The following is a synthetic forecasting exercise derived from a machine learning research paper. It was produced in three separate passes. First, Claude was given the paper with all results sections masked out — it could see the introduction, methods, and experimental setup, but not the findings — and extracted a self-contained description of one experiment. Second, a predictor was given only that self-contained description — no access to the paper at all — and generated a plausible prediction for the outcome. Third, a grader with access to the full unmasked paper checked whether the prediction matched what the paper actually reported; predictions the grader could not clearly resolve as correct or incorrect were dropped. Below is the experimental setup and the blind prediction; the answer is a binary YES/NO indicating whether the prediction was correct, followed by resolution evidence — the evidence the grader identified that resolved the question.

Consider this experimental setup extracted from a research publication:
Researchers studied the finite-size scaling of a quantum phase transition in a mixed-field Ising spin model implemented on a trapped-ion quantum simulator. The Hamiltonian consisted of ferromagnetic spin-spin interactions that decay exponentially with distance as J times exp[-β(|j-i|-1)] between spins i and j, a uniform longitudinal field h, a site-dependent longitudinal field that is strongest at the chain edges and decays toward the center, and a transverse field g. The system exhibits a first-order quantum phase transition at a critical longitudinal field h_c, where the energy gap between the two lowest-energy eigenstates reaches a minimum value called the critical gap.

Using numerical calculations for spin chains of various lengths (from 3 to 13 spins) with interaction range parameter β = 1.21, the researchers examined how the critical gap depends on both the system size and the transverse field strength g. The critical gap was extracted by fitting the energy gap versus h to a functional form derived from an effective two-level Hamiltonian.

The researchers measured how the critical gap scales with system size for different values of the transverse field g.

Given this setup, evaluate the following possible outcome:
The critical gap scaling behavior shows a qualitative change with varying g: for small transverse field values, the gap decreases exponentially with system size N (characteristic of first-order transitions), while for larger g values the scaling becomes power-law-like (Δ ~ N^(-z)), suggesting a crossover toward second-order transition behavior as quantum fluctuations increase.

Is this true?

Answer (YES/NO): NO